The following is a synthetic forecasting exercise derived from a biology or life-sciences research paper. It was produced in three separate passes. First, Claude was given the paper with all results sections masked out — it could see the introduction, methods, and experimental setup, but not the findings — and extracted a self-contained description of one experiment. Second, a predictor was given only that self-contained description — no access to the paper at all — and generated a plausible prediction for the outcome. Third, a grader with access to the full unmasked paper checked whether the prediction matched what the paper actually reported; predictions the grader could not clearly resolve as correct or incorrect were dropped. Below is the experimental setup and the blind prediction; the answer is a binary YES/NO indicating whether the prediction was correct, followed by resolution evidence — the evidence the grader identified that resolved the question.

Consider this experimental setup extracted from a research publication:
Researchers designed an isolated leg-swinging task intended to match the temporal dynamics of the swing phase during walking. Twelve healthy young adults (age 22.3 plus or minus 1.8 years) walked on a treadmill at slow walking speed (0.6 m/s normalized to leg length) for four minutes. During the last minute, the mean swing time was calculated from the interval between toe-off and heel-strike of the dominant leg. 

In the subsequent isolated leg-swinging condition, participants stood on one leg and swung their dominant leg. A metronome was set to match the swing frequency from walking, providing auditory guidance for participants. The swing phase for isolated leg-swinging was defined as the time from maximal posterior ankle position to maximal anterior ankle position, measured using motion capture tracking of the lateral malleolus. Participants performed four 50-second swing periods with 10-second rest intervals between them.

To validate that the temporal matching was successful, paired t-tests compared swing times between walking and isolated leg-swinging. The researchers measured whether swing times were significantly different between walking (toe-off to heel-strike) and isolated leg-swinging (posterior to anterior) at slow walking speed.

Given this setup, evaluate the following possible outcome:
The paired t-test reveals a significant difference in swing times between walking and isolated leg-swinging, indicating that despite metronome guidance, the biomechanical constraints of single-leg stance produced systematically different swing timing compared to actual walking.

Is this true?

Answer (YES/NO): NO